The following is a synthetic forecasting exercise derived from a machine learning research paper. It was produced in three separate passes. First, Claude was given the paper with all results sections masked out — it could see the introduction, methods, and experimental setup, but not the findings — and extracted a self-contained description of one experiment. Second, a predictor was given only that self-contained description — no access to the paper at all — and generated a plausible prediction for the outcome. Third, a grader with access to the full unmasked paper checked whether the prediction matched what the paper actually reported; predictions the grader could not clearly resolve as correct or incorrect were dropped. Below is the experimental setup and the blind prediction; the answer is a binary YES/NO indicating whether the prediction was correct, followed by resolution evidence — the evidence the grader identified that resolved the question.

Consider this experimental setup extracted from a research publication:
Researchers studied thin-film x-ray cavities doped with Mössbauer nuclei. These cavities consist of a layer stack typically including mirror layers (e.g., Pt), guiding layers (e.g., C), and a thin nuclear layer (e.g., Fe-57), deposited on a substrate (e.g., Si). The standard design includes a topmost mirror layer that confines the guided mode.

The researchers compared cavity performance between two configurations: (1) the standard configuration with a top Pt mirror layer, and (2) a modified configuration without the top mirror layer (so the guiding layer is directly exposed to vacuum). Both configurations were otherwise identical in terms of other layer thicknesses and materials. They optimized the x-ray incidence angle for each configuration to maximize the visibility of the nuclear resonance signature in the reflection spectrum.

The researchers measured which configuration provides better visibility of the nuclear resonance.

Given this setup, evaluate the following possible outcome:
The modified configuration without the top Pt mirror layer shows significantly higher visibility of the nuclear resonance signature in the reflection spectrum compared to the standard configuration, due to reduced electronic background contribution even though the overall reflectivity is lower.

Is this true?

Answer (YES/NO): YES